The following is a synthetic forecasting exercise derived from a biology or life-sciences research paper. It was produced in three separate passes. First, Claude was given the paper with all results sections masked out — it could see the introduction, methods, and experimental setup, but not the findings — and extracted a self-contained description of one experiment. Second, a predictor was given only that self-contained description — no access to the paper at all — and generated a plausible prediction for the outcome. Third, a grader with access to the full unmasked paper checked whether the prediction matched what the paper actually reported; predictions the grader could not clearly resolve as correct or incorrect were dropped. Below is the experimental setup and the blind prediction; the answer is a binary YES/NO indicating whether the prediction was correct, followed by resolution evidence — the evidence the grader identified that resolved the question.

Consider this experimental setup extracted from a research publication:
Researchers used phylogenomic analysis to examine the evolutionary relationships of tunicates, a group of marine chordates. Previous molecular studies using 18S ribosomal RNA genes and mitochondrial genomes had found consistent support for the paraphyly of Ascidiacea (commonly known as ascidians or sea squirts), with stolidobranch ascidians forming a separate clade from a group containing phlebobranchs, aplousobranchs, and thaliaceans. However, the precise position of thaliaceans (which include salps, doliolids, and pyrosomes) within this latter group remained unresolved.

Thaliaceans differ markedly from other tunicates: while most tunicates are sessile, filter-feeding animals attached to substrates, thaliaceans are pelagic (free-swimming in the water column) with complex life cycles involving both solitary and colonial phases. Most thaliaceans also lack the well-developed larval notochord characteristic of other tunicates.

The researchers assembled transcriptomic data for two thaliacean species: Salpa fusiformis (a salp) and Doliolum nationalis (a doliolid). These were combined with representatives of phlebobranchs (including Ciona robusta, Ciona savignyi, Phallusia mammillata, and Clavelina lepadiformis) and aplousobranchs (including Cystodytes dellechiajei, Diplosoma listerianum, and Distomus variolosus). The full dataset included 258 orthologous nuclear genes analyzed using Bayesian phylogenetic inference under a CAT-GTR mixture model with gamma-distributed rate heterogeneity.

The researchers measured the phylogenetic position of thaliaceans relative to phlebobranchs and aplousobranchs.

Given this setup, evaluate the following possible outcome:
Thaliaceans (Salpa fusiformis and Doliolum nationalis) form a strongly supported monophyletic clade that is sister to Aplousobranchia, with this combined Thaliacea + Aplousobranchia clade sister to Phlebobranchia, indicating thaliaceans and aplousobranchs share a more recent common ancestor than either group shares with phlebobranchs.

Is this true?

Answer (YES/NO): NO